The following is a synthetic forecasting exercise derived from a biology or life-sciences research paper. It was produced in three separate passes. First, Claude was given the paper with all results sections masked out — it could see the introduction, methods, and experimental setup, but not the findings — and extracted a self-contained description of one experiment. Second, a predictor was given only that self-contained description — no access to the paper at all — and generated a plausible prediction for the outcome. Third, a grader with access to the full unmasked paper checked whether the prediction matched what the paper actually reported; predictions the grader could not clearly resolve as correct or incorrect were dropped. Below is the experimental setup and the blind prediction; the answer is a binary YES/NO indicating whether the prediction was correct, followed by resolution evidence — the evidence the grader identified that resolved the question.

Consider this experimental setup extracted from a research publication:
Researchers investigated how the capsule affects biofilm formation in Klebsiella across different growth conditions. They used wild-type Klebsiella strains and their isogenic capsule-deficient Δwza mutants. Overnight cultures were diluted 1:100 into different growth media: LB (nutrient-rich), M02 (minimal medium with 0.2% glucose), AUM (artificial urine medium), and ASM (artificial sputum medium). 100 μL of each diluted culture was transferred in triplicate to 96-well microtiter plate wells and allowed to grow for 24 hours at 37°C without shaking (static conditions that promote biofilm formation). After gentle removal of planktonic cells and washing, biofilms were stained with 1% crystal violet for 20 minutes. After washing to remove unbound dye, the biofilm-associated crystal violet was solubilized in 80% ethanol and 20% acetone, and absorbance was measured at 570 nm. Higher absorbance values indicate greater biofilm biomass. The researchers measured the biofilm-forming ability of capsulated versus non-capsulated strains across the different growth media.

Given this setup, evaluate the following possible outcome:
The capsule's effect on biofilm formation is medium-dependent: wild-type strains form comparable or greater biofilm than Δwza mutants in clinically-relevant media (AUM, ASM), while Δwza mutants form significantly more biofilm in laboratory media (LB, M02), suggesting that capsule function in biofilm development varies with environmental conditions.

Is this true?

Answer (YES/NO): NO